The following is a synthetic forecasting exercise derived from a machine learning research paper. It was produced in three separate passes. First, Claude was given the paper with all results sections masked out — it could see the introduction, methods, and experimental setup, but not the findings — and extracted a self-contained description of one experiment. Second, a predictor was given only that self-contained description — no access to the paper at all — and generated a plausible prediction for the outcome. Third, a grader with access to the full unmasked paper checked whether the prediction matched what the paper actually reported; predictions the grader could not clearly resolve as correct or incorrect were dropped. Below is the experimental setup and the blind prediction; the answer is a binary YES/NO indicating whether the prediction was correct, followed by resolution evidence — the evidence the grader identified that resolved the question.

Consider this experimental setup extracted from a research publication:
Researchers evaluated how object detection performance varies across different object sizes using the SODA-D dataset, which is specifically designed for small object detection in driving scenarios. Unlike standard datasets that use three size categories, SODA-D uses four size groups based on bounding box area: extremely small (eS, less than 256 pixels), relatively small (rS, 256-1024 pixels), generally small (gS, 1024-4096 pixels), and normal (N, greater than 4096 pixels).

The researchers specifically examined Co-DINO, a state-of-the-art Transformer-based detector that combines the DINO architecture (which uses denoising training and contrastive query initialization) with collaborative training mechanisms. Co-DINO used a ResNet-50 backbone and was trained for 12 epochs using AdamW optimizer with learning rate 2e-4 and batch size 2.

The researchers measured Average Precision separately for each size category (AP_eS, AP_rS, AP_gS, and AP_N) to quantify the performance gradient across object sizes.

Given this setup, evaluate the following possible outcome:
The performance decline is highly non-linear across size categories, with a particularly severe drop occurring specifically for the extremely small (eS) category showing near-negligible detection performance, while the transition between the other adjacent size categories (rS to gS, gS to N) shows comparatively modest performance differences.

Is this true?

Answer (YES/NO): NO